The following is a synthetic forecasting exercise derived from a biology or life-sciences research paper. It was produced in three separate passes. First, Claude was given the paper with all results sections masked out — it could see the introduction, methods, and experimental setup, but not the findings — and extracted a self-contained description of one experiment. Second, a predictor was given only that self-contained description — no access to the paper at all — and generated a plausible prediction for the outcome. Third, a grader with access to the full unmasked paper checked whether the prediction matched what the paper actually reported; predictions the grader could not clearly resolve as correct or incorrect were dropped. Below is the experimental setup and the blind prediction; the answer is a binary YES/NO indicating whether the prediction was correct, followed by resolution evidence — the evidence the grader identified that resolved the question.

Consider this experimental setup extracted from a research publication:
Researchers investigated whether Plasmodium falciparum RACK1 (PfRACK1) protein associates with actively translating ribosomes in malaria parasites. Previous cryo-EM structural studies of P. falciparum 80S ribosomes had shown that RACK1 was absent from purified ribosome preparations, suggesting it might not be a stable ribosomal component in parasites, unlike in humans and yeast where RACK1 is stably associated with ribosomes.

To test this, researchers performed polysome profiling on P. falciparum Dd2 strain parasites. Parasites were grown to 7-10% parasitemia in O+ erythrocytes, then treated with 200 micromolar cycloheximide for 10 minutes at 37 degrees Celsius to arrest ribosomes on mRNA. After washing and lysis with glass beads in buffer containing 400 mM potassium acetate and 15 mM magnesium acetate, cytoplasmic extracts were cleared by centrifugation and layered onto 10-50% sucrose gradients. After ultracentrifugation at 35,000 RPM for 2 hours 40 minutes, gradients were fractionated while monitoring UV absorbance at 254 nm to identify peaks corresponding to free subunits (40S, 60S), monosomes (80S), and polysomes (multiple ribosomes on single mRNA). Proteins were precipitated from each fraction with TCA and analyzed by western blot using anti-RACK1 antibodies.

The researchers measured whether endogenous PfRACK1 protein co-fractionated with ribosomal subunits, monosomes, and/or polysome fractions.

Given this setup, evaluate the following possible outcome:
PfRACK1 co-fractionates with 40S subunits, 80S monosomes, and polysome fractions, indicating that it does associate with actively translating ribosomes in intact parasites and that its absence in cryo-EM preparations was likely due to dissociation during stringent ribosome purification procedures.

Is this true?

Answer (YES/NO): YES